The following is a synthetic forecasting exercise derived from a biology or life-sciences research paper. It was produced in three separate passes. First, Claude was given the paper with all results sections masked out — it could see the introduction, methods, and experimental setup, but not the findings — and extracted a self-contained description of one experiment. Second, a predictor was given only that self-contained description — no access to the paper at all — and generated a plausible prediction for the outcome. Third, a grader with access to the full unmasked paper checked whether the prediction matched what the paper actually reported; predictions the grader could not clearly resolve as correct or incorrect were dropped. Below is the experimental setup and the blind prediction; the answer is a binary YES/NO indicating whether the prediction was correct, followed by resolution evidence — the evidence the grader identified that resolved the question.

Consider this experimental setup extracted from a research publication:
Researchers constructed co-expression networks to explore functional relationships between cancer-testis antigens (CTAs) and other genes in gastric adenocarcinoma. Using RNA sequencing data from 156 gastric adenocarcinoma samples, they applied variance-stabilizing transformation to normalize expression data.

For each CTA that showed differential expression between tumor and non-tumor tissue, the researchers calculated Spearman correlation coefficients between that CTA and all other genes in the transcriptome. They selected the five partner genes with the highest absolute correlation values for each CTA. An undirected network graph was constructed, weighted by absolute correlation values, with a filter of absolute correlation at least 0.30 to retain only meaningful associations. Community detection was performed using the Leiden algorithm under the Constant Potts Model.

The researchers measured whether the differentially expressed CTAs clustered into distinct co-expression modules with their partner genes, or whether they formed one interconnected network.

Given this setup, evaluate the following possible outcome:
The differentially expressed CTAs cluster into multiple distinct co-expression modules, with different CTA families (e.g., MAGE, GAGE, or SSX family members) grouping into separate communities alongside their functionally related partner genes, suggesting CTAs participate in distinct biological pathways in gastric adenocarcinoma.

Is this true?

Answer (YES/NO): YES